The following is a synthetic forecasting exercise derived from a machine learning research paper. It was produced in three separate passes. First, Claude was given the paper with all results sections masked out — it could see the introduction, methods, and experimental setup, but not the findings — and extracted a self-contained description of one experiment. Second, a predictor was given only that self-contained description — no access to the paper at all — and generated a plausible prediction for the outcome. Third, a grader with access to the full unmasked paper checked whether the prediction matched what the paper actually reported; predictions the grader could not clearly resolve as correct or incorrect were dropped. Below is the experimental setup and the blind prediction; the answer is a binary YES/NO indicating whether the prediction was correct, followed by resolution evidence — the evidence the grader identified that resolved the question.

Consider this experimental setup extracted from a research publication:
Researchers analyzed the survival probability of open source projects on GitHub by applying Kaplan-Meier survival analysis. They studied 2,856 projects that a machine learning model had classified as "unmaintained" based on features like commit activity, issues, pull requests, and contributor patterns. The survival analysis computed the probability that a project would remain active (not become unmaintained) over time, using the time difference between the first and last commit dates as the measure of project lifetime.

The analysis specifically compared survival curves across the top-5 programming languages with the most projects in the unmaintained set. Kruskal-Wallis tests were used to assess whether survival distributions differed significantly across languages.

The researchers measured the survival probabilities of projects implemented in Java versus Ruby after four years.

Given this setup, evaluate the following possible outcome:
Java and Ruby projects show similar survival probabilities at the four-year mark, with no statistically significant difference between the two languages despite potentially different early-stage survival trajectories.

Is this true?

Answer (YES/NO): NO